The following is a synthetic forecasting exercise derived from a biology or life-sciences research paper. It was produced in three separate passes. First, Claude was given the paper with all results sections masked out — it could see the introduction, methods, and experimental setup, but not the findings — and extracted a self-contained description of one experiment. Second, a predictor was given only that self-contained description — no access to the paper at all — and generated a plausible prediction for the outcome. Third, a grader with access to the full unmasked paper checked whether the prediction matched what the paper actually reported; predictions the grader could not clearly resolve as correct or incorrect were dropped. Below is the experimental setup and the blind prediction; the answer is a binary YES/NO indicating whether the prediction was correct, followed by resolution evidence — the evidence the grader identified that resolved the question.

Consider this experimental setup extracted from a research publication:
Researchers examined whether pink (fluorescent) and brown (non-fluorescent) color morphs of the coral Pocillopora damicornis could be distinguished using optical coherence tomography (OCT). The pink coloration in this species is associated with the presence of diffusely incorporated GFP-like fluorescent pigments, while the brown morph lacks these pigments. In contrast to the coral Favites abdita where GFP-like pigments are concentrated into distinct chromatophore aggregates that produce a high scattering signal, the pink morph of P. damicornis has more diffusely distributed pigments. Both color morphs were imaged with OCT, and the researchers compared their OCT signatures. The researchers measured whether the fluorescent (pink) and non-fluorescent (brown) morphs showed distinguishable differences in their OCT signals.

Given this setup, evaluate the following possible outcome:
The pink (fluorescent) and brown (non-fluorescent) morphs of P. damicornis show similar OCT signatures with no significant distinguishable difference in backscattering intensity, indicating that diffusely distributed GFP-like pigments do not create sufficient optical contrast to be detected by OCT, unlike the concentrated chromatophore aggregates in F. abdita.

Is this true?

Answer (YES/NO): YES